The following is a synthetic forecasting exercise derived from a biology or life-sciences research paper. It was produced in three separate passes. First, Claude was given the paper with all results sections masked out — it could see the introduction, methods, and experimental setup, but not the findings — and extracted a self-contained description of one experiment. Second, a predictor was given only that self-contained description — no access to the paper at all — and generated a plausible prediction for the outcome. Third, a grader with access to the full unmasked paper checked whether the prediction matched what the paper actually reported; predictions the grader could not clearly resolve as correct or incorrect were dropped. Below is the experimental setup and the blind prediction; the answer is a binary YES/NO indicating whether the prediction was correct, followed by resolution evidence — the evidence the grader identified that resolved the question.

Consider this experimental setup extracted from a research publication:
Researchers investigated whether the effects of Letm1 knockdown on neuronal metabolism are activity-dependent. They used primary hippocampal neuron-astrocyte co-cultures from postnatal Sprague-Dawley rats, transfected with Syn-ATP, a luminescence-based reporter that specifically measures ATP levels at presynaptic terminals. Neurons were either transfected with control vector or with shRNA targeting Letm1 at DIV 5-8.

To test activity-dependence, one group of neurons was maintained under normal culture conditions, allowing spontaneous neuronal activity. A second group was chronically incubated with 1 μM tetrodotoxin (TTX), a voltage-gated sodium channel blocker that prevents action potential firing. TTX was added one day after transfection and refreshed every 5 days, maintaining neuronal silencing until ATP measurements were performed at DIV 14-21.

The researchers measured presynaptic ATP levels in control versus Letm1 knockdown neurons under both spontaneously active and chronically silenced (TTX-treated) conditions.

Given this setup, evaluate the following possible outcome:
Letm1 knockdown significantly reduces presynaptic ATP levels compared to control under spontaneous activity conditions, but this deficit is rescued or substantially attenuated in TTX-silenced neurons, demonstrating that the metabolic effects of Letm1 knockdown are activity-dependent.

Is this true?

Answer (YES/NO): NO